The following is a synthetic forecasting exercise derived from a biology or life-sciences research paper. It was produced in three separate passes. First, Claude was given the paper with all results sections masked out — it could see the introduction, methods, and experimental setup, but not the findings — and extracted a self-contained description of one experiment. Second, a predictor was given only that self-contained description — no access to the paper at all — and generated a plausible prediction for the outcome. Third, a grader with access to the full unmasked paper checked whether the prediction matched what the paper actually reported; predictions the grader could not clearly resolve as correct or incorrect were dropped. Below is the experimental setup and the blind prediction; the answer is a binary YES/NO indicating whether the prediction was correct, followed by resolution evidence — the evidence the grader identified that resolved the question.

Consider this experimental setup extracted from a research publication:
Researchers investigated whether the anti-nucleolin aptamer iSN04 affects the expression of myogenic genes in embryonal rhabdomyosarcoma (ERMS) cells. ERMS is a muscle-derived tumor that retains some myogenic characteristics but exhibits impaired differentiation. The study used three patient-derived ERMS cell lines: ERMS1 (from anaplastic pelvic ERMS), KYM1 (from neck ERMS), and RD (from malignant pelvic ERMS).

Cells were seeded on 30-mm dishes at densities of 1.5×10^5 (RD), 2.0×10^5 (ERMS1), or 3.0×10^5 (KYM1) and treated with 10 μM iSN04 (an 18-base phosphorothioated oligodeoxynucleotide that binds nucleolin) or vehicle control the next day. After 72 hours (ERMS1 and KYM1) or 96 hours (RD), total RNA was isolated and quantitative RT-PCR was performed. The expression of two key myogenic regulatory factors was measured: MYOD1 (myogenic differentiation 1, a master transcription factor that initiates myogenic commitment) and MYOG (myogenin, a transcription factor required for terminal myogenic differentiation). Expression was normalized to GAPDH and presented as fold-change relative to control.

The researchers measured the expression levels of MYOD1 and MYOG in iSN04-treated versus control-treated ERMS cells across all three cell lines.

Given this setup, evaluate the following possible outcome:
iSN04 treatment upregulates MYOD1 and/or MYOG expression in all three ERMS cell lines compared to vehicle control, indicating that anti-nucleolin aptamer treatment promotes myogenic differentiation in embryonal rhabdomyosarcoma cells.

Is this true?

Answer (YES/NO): NO